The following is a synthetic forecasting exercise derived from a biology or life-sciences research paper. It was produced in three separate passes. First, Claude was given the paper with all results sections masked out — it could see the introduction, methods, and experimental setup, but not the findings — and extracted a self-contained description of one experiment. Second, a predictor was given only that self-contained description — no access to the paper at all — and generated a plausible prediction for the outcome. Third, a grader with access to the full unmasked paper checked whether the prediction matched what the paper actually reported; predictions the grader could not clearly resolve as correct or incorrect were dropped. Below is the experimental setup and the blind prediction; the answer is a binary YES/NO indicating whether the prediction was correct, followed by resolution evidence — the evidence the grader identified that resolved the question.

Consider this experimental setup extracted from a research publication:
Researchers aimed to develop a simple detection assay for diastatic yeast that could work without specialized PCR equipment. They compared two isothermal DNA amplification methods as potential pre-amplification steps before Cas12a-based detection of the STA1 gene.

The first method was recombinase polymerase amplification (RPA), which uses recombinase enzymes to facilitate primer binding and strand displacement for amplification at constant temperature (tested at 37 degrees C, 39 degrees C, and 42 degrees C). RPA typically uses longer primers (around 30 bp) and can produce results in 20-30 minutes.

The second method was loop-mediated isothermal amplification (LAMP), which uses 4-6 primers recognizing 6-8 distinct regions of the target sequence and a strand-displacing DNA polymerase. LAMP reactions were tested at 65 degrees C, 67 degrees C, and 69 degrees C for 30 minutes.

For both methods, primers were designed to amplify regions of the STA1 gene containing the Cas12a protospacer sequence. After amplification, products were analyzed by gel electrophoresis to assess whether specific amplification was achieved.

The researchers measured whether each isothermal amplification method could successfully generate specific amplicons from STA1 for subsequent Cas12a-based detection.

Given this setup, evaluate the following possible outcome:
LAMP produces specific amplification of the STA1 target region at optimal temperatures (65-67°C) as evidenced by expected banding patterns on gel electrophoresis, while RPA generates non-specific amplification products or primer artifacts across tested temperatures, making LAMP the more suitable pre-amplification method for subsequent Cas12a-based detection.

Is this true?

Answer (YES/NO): YES